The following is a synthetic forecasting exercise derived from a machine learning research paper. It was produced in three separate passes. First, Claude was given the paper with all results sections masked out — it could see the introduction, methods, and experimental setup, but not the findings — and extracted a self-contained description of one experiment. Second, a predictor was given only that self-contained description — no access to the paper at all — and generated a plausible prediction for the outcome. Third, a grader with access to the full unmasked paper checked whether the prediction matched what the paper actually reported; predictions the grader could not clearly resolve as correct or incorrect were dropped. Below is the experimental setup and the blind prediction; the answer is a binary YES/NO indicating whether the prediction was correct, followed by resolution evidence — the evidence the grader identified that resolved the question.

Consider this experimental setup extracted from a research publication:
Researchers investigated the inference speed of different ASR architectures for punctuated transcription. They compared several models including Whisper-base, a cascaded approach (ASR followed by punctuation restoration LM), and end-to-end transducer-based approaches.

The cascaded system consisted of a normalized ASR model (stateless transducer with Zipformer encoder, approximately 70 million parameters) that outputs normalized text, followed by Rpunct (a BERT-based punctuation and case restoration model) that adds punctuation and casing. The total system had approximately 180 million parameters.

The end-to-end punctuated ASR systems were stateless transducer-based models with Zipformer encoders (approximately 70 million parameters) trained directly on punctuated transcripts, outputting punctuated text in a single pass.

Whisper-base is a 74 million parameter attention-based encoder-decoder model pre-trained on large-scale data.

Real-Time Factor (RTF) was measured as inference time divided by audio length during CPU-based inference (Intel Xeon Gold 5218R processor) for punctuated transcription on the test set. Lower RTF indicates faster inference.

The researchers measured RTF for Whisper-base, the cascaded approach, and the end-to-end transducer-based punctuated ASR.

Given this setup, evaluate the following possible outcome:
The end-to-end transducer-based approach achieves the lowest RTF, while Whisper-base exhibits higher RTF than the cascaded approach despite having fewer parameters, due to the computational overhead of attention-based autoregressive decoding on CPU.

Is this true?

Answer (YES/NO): NO